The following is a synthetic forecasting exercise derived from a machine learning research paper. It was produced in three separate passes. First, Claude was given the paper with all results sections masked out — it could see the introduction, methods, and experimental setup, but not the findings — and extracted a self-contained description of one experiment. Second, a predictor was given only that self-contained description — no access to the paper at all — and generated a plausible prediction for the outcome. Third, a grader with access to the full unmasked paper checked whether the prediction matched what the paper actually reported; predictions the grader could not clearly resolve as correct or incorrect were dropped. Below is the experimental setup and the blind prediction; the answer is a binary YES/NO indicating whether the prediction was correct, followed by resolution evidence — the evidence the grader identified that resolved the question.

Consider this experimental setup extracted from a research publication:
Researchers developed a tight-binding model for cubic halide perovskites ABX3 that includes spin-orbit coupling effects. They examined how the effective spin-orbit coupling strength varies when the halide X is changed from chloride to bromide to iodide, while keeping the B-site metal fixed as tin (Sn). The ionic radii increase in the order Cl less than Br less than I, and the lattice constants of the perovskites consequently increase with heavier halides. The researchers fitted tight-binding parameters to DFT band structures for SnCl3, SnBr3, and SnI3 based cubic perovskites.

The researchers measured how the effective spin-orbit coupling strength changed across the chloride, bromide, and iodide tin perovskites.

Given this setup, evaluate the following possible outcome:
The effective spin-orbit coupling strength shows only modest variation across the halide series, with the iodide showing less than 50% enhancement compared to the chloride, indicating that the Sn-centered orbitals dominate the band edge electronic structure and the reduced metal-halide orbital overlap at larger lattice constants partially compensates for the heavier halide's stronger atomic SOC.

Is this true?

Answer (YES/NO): NO